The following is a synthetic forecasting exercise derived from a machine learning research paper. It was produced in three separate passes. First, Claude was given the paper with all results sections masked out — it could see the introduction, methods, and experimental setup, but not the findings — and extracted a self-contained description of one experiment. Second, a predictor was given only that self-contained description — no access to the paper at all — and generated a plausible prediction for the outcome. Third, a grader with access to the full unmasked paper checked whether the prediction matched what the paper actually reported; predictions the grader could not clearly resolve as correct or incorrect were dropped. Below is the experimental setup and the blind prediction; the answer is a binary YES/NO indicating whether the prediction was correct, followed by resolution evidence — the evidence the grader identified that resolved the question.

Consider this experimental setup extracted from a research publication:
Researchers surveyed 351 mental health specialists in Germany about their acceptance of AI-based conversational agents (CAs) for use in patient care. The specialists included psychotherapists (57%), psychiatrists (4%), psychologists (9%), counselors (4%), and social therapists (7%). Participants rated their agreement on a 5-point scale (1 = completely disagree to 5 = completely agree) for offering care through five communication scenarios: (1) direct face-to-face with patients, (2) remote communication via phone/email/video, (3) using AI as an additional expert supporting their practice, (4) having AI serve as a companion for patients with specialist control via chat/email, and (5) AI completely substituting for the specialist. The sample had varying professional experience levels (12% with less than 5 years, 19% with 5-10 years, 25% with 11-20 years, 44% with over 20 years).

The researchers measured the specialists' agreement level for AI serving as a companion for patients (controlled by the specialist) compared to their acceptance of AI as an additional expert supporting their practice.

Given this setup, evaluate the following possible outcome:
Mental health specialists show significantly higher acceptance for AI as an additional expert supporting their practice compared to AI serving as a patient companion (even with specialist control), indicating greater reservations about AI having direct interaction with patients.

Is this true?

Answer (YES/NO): NO